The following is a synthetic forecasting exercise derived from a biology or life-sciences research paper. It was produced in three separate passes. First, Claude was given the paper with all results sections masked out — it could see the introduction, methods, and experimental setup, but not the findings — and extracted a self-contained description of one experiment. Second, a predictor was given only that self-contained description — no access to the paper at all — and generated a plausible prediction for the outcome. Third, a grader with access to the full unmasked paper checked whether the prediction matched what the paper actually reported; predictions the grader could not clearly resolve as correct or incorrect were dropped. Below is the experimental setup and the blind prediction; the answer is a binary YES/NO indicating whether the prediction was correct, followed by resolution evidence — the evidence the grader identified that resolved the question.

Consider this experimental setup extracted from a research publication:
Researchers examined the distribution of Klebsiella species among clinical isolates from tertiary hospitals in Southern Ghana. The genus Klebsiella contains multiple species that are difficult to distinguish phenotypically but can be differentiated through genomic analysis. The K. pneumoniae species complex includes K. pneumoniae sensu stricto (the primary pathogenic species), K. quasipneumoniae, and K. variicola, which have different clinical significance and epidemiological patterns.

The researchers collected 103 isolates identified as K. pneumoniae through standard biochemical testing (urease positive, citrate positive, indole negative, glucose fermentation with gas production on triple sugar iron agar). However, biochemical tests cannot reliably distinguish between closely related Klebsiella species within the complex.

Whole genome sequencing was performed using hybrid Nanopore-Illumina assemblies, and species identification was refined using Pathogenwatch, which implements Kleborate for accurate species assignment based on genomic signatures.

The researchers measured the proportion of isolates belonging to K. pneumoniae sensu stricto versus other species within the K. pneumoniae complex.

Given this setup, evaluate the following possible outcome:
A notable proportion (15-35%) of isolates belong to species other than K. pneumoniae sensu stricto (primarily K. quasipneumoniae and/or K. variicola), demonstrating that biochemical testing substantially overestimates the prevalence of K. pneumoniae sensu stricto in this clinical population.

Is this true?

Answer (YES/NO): NO